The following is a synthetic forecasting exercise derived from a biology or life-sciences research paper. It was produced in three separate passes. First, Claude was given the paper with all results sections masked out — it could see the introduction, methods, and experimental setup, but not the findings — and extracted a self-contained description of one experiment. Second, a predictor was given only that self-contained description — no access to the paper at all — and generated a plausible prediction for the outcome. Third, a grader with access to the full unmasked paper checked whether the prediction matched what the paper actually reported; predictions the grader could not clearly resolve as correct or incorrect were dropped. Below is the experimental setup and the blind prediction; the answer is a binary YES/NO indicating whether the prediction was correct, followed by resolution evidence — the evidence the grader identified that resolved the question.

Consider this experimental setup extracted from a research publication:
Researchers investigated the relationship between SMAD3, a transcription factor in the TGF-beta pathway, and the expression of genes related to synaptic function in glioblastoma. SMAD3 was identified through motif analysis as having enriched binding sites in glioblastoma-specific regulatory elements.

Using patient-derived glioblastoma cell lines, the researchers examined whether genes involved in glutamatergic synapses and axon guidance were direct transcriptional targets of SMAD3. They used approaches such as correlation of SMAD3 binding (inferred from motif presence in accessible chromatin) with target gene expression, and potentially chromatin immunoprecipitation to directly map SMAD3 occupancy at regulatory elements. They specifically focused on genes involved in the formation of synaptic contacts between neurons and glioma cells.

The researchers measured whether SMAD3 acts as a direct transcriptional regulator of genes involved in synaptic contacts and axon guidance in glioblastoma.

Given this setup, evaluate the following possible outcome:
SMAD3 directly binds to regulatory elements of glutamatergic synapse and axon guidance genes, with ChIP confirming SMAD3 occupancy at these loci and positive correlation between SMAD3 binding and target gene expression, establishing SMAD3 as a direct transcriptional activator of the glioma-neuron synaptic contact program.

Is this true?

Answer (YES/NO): NO